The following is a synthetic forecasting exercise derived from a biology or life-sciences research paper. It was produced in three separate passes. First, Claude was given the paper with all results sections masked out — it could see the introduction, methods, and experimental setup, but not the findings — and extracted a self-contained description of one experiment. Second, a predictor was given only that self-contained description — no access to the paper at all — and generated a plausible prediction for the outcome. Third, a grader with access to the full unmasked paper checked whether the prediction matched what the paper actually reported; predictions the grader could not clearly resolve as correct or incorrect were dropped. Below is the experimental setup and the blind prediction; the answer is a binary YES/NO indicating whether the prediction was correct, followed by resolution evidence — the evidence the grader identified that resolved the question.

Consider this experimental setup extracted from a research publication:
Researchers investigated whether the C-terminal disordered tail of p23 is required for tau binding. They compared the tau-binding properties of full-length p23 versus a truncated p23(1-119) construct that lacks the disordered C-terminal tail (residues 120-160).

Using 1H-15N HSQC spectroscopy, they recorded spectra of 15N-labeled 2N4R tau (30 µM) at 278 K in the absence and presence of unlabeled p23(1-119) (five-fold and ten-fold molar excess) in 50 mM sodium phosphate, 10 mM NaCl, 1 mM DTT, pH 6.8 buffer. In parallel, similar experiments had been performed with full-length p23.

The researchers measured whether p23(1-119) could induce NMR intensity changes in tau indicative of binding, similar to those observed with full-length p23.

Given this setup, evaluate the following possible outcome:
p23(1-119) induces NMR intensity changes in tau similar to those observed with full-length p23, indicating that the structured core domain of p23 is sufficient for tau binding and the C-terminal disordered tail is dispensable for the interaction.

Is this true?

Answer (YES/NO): NO